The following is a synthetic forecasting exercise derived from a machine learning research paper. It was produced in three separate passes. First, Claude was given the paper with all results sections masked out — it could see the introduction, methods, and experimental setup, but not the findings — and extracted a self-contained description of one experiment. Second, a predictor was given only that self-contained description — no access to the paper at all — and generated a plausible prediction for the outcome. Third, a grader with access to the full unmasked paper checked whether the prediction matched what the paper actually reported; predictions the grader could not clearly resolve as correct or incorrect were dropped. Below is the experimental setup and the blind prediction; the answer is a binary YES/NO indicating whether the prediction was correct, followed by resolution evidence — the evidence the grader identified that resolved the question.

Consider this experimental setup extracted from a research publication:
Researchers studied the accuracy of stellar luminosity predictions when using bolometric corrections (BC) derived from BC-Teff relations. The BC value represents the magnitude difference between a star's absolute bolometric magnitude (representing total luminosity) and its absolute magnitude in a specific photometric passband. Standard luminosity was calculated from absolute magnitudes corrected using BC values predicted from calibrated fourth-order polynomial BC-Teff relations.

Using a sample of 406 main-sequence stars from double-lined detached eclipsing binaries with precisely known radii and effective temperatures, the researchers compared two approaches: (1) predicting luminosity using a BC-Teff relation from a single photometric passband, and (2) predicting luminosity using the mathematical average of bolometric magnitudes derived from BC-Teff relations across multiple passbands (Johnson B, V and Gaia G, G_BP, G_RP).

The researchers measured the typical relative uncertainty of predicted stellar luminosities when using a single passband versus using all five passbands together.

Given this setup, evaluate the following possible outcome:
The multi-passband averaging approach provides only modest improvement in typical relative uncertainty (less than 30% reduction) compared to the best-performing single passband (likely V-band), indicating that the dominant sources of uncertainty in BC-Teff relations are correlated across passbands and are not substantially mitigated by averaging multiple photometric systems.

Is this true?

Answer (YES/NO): NO